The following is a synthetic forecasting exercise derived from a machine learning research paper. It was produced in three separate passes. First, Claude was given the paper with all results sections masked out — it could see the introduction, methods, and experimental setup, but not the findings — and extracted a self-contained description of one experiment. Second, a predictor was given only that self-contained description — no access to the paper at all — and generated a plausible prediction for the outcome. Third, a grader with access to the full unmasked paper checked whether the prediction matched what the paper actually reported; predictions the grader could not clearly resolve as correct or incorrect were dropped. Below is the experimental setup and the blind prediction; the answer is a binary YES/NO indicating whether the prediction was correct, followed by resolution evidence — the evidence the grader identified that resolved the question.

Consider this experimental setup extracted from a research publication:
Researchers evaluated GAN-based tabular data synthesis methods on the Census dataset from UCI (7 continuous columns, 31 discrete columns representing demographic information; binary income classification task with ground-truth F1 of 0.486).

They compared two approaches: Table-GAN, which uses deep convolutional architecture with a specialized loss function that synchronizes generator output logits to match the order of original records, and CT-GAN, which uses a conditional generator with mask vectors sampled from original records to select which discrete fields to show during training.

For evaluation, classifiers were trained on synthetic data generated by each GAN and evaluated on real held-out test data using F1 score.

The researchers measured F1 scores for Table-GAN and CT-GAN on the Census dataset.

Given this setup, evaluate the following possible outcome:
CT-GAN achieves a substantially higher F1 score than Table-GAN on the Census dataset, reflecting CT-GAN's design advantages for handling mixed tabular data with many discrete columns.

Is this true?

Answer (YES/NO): YES